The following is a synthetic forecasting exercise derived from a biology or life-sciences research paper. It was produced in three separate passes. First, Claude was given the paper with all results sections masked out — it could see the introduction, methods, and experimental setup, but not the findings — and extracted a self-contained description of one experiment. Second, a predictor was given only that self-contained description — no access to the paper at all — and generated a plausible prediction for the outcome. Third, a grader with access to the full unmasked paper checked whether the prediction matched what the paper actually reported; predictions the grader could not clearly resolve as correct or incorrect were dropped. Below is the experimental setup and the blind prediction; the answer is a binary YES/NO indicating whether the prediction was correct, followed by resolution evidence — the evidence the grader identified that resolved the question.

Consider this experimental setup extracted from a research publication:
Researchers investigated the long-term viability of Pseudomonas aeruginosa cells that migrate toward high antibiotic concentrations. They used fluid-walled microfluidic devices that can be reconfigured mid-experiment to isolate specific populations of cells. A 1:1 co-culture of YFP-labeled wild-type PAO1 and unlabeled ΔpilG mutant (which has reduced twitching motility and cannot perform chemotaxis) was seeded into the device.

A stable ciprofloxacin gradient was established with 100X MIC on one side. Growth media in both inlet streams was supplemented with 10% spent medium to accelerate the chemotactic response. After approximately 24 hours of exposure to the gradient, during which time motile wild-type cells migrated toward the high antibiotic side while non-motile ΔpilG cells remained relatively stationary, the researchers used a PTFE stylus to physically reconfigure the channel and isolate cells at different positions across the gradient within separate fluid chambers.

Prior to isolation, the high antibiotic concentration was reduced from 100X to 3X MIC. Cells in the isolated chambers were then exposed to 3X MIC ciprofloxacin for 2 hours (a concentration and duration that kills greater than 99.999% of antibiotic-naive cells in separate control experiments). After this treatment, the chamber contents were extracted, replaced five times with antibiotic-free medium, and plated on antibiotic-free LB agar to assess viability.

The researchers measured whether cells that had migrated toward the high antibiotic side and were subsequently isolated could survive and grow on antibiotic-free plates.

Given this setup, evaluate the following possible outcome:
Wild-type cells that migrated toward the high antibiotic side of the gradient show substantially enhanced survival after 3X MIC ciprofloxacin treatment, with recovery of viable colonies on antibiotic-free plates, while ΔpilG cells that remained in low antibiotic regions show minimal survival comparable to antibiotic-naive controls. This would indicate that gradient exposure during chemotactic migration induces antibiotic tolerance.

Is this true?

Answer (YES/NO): NO